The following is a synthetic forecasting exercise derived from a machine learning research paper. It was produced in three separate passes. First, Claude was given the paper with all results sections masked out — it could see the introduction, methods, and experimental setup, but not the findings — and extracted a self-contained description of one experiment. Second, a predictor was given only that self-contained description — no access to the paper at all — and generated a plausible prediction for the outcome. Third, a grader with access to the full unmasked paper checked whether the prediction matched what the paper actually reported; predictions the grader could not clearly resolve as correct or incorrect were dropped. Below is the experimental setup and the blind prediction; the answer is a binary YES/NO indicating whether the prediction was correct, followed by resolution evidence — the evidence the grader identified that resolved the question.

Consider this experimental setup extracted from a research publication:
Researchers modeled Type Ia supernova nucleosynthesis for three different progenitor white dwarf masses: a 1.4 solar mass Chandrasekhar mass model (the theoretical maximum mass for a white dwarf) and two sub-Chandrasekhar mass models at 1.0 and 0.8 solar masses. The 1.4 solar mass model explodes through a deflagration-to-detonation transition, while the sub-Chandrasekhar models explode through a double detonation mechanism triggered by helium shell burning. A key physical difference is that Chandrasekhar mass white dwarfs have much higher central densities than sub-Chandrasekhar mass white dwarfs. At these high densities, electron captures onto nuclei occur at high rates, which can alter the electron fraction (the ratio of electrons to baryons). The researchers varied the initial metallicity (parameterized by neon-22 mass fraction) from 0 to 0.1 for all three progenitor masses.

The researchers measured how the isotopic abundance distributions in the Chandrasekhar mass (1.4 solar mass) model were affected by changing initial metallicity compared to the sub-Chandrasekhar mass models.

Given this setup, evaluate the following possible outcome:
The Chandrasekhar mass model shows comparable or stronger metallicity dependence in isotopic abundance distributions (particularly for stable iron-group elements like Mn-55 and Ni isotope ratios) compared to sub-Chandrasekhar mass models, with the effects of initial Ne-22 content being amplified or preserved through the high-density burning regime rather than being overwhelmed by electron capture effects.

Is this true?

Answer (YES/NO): NO